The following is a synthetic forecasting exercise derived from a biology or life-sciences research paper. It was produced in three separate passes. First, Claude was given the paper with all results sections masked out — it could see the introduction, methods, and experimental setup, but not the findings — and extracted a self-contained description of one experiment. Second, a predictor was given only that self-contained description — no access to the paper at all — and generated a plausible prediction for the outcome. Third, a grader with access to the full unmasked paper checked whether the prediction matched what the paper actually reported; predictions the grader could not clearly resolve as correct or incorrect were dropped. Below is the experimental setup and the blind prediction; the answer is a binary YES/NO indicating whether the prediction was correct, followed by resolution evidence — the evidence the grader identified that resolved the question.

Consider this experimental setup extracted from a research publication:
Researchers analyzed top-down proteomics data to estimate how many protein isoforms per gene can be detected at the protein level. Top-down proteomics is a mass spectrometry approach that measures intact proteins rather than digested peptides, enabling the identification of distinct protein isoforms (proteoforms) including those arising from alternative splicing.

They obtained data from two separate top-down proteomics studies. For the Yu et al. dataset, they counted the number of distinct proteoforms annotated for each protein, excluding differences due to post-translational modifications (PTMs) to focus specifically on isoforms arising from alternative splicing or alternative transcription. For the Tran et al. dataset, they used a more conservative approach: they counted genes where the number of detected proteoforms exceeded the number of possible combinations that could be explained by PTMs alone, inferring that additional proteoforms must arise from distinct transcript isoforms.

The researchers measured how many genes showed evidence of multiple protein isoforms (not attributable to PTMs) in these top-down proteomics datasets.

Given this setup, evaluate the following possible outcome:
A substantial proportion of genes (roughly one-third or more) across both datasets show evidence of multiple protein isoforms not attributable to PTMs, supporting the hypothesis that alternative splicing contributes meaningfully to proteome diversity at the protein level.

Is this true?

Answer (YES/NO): NO